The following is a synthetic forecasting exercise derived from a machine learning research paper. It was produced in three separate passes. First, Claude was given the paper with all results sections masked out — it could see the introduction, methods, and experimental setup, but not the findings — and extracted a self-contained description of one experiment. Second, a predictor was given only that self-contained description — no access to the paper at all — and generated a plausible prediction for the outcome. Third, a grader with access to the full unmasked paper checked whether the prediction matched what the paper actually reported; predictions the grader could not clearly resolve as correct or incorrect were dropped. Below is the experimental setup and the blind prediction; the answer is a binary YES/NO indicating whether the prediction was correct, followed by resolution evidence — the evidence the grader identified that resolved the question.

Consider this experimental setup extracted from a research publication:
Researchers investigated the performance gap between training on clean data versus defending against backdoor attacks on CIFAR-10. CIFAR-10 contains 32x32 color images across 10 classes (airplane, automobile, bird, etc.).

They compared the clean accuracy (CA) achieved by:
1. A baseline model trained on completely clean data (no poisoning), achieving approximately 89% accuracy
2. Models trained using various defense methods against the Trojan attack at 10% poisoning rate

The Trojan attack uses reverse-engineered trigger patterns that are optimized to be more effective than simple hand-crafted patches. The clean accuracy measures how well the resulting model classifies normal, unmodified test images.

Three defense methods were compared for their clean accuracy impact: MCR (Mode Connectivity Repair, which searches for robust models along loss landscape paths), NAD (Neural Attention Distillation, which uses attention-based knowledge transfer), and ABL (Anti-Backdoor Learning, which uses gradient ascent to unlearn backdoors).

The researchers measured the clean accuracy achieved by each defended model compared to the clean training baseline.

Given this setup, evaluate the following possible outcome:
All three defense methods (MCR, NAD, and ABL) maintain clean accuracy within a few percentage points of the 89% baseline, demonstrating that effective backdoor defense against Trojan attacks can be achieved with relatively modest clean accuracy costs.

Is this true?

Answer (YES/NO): NO